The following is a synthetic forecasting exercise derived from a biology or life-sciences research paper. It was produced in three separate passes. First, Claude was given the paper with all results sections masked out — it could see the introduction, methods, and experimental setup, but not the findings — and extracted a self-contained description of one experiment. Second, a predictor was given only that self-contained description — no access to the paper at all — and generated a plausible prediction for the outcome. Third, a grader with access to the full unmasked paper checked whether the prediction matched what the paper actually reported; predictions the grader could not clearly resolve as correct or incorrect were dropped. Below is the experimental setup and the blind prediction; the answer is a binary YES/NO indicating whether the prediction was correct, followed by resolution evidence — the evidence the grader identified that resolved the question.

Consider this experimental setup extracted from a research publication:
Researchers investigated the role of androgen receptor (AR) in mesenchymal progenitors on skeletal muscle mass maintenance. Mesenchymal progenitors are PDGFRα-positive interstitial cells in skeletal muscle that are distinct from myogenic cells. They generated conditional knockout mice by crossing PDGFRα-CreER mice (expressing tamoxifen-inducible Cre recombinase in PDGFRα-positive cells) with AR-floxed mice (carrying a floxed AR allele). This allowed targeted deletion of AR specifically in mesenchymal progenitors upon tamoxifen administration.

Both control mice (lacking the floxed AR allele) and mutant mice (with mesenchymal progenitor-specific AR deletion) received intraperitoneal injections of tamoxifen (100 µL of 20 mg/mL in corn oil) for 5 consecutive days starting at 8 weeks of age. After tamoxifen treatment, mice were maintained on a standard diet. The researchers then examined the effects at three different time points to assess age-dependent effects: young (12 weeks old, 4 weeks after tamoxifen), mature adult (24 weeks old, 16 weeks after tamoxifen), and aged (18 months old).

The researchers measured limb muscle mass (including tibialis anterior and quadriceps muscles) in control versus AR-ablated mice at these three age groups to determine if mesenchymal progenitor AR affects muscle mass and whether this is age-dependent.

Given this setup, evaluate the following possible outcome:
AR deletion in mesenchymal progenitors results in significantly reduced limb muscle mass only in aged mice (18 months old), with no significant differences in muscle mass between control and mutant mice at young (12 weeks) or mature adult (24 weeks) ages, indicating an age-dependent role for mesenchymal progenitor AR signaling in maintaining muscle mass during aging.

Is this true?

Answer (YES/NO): NO